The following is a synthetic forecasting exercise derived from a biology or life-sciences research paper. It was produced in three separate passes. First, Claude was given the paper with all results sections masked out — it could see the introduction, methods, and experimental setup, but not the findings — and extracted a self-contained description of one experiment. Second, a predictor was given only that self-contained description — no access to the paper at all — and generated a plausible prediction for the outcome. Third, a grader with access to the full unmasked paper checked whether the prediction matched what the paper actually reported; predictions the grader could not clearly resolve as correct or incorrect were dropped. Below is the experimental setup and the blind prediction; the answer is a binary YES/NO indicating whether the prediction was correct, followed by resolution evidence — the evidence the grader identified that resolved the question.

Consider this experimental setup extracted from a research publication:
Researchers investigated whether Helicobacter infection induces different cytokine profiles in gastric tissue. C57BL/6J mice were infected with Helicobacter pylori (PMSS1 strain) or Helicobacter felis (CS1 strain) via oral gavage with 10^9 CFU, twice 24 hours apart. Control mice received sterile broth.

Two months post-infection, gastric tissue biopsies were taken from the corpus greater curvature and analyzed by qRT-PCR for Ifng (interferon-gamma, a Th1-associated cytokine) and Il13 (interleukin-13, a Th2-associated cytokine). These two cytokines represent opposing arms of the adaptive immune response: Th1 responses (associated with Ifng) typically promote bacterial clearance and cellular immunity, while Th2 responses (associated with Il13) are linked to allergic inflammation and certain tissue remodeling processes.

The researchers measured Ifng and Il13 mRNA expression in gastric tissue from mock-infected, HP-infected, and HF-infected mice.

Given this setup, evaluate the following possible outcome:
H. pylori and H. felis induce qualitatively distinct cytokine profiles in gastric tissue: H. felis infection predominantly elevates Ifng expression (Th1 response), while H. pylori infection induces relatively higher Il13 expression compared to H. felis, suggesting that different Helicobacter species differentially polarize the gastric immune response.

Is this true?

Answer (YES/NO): NO